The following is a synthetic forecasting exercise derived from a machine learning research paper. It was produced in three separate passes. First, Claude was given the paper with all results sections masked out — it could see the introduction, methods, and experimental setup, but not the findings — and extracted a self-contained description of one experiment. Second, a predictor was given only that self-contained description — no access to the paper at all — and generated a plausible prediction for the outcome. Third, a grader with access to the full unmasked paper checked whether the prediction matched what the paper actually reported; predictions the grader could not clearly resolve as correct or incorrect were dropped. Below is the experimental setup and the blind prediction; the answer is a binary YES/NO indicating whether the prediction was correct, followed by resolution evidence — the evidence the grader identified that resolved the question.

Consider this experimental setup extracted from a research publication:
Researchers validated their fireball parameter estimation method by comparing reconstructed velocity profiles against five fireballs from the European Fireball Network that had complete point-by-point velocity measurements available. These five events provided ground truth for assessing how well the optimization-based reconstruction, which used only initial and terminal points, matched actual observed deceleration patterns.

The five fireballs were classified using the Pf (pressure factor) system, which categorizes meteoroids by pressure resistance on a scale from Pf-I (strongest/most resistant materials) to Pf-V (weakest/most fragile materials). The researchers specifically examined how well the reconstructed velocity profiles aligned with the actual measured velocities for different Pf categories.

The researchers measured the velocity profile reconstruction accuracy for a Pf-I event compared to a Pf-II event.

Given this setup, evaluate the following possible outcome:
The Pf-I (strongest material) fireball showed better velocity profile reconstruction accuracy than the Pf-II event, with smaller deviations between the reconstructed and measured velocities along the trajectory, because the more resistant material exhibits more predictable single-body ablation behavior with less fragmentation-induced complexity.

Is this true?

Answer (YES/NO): YES